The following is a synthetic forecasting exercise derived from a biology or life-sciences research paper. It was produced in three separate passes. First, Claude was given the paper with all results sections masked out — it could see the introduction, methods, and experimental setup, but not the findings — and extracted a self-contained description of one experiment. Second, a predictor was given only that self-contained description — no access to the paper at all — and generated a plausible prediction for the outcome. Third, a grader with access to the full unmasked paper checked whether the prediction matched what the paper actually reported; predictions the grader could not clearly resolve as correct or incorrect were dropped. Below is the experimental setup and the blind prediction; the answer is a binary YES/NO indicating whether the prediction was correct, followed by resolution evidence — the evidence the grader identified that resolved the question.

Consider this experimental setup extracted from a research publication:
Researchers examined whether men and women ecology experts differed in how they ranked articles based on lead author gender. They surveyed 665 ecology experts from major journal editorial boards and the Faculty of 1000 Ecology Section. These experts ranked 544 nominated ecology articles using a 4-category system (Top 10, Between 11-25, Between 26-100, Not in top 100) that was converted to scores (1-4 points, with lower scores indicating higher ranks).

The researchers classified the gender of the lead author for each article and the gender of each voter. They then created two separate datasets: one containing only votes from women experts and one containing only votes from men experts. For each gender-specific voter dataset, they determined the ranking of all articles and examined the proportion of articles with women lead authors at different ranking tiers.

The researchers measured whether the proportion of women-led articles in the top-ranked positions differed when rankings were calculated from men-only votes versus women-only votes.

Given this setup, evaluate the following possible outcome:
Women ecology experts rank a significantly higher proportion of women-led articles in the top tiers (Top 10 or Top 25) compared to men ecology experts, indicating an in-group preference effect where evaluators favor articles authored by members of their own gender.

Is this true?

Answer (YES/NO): NO